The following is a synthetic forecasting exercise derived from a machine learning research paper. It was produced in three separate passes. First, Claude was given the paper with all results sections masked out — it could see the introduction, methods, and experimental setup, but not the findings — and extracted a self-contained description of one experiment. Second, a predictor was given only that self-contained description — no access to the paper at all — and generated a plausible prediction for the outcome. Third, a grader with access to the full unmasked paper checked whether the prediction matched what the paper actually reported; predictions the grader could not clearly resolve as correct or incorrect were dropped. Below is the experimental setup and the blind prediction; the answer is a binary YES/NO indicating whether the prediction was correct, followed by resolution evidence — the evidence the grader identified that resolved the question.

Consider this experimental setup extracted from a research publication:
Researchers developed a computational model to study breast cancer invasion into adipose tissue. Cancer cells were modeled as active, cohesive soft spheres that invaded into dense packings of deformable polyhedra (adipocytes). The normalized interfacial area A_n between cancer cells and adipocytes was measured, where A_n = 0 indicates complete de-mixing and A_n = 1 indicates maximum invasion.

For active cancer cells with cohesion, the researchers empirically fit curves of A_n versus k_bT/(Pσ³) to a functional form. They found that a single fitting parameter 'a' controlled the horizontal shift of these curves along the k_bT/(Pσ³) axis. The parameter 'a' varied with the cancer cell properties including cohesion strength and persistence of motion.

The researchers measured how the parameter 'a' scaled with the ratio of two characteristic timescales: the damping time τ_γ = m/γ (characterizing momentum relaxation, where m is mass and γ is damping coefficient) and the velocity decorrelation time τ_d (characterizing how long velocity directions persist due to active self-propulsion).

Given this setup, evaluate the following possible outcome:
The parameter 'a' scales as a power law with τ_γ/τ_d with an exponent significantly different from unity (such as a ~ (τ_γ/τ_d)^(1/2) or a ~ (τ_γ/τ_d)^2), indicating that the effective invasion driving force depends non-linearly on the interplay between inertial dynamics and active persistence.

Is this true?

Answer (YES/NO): NO